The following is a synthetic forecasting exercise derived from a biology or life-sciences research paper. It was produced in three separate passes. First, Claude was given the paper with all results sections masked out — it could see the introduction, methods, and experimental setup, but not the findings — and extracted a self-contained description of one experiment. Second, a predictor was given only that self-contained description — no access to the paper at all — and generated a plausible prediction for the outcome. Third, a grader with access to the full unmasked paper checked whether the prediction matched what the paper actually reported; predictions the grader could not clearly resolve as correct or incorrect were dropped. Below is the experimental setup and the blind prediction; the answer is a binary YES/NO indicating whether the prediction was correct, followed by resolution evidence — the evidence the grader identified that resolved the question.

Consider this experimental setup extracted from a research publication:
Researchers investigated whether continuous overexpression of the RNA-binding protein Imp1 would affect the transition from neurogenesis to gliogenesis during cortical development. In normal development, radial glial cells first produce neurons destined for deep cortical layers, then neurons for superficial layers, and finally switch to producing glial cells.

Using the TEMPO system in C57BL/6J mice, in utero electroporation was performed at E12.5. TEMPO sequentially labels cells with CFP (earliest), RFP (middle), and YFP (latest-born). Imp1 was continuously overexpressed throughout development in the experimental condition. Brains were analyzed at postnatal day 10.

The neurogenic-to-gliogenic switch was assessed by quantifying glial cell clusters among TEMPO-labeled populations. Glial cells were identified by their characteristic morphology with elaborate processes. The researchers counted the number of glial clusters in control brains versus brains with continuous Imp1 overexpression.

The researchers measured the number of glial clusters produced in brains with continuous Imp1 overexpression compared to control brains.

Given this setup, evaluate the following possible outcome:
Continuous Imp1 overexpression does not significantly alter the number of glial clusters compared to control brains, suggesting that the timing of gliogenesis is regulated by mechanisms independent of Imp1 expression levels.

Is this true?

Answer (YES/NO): NO